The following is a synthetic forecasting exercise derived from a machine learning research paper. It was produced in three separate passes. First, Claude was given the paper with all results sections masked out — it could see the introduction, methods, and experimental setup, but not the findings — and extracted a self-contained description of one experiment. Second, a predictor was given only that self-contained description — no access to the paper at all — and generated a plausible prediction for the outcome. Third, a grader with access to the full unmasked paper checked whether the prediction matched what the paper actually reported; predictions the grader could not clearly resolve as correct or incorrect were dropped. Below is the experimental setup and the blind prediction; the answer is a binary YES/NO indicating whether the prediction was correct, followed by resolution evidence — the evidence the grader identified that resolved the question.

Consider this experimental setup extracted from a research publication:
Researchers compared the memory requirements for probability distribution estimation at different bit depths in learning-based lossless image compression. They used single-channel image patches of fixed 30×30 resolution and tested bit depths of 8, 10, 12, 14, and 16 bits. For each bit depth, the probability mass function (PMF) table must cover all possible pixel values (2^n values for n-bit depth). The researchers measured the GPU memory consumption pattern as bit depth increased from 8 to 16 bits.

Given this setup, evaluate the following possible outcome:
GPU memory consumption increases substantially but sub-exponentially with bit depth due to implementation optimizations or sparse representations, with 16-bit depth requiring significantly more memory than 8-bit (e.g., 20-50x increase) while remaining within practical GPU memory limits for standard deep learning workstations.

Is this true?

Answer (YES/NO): NO